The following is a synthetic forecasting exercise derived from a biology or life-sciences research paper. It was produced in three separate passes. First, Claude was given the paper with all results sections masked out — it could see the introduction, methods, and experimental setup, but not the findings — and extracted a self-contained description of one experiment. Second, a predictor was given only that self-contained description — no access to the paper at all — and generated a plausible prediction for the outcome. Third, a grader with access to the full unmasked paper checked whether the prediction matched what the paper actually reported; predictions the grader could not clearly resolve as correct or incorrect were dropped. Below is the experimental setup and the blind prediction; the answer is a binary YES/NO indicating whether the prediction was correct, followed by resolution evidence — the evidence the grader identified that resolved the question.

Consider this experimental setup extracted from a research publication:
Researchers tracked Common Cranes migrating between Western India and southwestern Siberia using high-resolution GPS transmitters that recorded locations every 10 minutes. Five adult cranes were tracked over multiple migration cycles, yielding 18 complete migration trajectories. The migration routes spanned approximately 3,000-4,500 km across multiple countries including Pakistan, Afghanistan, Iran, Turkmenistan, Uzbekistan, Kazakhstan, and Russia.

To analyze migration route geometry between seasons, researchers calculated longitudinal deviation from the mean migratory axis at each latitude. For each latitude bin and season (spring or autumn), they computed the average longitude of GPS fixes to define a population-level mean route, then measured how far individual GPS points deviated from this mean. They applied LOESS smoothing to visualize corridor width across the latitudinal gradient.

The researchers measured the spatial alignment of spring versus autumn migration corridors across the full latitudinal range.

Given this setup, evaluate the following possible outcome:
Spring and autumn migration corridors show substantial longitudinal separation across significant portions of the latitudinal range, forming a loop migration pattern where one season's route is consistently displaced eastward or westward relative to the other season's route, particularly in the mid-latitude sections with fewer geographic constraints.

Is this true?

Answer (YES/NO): NO